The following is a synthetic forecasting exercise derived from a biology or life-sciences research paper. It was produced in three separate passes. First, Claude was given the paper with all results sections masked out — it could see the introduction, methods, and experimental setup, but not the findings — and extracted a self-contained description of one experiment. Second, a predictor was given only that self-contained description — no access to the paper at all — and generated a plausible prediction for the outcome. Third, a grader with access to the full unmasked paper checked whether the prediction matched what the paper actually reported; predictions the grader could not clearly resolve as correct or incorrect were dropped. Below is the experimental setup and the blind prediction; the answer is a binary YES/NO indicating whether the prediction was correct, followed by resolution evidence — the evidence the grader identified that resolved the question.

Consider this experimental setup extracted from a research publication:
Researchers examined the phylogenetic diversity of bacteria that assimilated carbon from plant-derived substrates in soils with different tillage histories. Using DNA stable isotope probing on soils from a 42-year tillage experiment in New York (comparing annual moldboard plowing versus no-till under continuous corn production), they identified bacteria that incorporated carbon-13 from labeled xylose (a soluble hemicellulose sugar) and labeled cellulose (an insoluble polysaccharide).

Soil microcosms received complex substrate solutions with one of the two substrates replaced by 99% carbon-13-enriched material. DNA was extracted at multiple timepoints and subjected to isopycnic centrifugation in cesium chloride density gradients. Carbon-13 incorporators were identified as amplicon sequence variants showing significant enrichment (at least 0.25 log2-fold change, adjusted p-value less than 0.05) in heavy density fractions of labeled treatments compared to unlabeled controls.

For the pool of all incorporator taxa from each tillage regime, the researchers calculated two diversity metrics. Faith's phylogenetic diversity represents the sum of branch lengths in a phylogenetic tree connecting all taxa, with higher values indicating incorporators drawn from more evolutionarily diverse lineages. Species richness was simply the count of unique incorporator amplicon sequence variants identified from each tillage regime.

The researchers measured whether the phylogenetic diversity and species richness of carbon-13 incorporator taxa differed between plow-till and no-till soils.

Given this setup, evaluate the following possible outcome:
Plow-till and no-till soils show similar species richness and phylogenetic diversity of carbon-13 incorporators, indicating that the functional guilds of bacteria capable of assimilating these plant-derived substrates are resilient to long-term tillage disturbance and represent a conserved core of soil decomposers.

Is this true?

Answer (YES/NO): NO